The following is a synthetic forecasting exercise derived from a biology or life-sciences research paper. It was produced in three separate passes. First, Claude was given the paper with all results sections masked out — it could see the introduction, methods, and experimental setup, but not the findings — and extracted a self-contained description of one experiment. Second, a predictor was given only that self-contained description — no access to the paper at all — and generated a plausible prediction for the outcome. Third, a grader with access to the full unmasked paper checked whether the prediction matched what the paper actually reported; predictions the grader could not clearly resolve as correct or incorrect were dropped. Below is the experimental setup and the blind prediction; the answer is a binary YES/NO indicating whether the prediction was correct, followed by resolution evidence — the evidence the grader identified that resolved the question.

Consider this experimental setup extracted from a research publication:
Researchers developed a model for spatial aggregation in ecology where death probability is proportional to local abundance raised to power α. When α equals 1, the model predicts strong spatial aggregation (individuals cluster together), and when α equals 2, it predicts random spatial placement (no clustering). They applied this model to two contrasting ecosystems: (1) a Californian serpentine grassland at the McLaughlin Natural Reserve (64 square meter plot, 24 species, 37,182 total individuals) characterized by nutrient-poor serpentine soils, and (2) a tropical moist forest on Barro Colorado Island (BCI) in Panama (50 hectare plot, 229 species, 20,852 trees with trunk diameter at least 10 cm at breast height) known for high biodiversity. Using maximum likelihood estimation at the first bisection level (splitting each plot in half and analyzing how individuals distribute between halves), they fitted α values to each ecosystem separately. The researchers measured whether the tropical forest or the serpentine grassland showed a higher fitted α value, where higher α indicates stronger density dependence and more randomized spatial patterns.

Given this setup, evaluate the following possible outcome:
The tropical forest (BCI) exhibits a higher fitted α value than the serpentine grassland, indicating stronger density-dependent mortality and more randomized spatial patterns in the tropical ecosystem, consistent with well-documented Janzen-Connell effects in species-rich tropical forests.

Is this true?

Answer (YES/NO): YES